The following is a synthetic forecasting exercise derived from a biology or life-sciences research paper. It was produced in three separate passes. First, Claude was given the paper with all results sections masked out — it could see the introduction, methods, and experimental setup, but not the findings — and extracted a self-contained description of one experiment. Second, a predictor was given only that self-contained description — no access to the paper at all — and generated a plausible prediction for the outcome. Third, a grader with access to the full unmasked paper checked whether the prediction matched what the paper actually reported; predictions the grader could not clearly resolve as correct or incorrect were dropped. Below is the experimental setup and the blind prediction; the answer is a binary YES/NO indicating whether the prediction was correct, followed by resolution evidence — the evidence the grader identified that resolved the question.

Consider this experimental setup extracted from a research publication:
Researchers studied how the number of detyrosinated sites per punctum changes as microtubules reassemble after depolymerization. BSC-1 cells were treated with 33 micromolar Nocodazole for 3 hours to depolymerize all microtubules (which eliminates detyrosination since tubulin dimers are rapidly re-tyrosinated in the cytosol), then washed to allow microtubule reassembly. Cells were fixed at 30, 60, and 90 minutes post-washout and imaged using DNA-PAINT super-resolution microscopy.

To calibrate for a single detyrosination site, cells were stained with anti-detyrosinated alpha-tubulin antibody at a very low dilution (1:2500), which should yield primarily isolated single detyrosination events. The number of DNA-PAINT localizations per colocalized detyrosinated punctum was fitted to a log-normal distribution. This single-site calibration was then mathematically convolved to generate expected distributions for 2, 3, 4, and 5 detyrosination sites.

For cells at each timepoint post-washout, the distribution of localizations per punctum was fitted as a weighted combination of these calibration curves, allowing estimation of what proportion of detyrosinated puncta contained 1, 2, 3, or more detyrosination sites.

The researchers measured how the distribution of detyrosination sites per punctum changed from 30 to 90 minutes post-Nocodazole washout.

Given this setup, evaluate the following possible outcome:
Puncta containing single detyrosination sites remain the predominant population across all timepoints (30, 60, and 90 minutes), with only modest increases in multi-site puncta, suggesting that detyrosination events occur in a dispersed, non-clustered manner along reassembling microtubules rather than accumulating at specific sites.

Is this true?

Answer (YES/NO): NO